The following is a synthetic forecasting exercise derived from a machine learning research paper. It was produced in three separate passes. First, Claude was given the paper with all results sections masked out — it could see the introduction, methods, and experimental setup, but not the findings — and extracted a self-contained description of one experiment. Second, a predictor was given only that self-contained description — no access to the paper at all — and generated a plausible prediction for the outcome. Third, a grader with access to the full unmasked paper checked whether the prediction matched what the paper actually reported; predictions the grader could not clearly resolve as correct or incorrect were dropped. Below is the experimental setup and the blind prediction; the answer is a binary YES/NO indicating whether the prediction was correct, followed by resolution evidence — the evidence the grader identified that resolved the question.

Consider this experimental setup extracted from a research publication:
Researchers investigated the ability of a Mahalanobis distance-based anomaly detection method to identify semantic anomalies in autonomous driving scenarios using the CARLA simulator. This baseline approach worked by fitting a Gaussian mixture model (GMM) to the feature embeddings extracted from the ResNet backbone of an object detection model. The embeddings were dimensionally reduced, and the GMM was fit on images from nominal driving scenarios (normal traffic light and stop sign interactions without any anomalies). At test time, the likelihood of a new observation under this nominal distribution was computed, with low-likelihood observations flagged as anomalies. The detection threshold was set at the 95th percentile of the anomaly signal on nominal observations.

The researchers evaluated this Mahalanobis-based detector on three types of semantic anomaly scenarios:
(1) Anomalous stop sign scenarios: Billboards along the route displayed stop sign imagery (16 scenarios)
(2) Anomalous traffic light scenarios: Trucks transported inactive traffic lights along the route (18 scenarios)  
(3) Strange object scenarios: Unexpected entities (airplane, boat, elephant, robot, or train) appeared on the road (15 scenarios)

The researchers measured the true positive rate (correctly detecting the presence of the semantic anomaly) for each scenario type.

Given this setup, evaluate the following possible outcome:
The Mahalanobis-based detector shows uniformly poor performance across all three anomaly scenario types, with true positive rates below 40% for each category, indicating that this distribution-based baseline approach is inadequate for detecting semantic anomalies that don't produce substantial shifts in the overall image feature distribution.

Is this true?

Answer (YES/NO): NO